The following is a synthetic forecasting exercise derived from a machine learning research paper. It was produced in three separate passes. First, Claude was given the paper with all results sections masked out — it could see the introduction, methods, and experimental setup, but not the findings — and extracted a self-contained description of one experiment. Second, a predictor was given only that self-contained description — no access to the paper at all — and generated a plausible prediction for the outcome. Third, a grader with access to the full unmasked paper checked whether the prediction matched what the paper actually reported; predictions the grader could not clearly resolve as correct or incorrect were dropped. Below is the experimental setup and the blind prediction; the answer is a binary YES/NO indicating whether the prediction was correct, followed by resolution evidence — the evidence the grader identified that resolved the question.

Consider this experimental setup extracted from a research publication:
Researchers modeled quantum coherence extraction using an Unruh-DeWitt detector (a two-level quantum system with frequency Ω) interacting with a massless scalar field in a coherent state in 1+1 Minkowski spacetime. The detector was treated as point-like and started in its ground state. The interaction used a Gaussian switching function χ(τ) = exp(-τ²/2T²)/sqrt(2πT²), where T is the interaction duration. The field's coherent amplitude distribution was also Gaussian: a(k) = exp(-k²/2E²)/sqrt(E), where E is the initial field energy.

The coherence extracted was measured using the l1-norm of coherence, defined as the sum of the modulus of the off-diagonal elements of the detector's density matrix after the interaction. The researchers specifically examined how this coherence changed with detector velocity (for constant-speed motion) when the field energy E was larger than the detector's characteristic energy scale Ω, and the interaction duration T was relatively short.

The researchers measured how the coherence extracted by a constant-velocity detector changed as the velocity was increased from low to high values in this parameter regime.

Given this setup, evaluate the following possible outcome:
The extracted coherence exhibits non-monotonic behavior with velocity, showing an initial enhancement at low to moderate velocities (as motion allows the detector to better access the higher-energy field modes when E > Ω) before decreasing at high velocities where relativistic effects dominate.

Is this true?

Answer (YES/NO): NO